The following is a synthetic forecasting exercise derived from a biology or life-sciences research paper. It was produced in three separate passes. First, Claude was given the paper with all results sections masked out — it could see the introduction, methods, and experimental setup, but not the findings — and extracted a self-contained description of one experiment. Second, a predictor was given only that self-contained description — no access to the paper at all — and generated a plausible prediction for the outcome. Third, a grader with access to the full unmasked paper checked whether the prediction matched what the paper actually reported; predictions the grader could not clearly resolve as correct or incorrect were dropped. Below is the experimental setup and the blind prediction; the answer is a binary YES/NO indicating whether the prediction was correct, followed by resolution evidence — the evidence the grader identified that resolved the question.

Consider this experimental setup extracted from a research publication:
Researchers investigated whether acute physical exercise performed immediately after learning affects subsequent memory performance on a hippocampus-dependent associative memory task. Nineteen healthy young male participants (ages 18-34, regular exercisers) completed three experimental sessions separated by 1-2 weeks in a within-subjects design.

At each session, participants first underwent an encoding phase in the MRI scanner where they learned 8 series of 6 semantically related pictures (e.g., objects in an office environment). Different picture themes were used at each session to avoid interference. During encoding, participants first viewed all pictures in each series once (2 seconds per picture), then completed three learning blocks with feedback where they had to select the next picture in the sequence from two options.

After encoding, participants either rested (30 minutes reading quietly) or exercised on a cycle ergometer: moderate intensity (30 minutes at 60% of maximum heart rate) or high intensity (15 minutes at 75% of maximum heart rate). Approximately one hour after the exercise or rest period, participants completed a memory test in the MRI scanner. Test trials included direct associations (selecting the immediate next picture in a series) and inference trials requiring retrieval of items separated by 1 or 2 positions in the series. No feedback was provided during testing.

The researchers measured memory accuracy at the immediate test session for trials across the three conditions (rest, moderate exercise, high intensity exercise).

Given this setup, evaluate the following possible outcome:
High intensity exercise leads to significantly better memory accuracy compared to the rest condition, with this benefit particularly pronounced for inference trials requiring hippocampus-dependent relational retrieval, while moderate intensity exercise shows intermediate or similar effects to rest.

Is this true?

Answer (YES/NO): NO